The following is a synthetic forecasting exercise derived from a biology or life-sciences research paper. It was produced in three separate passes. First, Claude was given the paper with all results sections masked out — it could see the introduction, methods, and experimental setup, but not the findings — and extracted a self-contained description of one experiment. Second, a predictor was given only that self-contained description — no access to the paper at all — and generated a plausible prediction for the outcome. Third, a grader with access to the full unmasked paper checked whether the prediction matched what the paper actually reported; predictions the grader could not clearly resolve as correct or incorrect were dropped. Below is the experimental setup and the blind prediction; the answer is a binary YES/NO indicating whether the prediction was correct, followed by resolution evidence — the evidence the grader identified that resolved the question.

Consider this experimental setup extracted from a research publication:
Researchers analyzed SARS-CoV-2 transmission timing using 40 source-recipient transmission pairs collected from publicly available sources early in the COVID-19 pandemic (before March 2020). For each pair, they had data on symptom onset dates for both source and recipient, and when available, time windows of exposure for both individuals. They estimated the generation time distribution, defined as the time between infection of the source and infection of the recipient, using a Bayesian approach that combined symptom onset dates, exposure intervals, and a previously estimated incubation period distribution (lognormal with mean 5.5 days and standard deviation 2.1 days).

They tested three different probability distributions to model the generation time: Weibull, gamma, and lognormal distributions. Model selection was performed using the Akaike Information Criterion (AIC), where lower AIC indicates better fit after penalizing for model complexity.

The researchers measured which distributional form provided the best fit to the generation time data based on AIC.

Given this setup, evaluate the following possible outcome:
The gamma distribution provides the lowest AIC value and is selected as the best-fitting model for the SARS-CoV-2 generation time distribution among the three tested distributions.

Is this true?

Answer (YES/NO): NO